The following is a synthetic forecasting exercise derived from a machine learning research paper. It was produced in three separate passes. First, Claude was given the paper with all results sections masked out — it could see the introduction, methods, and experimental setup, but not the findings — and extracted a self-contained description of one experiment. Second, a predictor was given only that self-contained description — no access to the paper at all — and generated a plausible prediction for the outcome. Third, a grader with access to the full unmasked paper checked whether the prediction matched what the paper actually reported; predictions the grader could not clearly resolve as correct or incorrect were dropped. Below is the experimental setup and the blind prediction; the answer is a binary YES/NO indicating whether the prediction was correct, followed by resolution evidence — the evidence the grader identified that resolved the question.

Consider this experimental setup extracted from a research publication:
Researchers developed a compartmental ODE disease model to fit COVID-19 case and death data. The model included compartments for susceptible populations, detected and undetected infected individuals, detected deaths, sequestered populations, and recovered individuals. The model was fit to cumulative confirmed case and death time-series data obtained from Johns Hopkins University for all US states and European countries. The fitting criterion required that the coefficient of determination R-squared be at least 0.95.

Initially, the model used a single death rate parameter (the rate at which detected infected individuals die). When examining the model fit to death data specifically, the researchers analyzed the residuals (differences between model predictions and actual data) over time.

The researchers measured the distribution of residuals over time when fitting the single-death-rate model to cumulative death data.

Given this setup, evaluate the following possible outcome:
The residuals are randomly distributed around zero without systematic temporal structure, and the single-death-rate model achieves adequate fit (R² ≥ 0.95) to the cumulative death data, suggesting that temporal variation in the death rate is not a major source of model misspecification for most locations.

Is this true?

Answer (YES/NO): NO